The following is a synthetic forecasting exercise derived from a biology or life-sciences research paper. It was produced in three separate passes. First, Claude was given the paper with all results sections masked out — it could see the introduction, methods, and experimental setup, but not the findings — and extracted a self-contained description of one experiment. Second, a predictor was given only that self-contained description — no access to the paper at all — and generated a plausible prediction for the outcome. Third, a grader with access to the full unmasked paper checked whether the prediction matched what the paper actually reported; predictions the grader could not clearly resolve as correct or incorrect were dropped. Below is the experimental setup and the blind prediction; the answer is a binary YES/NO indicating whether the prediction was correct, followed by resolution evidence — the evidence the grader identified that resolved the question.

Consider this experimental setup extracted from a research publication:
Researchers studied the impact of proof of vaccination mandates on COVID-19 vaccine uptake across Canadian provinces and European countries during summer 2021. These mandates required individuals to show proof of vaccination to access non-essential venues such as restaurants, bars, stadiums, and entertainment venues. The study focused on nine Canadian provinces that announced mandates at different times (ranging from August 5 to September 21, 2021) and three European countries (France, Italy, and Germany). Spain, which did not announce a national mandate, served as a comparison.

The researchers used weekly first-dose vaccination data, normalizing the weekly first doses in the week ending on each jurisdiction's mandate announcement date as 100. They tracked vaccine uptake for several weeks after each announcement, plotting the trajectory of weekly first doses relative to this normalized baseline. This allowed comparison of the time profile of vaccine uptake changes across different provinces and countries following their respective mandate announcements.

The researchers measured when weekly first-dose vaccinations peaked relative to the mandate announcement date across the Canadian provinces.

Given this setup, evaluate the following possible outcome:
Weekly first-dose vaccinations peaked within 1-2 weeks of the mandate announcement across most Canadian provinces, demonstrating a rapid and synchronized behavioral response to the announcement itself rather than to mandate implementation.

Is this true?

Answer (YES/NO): YES